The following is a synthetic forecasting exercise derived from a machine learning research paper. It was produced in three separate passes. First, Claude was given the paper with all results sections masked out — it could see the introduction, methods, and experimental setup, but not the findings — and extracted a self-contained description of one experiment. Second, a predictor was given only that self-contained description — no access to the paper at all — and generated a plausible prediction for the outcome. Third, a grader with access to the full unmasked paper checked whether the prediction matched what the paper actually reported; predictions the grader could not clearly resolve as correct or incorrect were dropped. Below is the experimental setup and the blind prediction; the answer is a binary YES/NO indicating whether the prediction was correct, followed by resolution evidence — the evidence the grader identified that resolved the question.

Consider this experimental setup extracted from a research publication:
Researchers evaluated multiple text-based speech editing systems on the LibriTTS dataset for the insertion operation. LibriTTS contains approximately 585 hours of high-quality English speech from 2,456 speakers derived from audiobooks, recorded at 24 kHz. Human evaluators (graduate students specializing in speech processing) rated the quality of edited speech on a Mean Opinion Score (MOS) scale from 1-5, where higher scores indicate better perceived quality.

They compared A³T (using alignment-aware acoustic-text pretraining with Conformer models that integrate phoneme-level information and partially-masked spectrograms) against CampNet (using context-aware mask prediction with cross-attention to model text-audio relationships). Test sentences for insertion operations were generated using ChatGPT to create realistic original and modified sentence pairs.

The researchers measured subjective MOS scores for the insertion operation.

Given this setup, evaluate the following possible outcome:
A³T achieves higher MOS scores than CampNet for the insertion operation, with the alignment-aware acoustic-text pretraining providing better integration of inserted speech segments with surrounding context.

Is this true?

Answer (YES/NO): NO